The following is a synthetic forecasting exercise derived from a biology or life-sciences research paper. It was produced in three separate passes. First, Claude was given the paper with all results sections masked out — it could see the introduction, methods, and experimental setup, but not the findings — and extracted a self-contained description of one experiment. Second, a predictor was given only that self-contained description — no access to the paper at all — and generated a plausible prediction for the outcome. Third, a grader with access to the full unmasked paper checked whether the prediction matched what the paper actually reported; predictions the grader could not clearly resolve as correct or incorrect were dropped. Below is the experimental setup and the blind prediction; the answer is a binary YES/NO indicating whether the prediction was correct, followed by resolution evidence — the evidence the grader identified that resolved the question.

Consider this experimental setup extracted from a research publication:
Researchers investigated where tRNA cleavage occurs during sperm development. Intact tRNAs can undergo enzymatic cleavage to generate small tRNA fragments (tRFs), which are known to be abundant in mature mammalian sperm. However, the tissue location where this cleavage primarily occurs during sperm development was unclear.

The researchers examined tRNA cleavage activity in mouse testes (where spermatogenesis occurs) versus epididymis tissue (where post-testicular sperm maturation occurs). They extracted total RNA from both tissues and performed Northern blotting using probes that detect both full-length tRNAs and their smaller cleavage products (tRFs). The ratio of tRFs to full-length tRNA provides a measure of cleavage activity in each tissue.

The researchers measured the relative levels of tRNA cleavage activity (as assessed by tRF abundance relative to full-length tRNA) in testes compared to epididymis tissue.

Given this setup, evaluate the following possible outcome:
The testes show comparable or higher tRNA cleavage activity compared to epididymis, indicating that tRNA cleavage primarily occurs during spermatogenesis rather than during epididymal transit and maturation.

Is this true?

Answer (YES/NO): NO